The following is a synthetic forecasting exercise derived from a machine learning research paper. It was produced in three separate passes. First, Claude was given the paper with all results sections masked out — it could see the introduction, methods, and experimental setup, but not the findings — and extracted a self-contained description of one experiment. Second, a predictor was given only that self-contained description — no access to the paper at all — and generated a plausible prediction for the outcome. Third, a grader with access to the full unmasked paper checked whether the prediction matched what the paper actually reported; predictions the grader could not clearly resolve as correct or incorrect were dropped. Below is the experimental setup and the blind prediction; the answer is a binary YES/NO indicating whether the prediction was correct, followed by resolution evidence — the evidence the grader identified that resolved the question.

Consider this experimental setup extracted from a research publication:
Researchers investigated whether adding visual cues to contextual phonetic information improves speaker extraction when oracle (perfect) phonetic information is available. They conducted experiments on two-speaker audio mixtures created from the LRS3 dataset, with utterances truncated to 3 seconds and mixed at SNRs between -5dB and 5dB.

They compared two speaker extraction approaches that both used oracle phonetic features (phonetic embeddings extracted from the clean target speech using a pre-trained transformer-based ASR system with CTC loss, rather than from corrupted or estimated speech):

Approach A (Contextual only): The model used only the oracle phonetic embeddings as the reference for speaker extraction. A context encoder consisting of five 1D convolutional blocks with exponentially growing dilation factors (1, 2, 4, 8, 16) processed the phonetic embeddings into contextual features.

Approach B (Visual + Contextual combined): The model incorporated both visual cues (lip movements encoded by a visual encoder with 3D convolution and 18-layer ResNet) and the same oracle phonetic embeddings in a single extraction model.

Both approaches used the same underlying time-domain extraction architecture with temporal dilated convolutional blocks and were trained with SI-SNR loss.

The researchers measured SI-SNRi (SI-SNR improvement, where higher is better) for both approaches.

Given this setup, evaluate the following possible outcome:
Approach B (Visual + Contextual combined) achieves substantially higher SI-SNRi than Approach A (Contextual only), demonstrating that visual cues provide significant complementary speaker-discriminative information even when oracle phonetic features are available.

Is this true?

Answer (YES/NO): NO